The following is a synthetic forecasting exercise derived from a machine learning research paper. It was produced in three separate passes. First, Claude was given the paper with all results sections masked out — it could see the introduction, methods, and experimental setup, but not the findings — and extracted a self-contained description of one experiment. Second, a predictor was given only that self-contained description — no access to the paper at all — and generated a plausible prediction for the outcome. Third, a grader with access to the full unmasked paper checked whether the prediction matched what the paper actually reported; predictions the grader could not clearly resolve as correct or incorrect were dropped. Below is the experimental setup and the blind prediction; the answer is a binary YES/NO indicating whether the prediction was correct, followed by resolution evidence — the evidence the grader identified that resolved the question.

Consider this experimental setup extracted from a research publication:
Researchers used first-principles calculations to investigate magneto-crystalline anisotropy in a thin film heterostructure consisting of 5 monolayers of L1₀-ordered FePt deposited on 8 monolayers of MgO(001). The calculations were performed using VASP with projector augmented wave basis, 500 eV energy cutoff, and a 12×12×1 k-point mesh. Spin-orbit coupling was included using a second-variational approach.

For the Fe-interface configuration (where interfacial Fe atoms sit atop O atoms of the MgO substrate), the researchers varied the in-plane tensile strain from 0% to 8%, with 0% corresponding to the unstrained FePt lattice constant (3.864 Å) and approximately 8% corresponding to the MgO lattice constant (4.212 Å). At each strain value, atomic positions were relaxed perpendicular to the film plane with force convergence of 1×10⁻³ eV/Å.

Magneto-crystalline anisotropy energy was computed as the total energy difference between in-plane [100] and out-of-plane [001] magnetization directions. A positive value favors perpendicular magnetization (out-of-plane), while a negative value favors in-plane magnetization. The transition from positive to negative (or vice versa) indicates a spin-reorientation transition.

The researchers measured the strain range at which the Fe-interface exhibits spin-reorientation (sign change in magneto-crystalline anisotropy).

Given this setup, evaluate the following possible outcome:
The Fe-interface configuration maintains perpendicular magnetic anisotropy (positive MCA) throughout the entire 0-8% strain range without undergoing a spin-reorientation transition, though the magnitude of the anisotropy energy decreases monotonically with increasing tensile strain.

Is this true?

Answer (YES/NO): NO